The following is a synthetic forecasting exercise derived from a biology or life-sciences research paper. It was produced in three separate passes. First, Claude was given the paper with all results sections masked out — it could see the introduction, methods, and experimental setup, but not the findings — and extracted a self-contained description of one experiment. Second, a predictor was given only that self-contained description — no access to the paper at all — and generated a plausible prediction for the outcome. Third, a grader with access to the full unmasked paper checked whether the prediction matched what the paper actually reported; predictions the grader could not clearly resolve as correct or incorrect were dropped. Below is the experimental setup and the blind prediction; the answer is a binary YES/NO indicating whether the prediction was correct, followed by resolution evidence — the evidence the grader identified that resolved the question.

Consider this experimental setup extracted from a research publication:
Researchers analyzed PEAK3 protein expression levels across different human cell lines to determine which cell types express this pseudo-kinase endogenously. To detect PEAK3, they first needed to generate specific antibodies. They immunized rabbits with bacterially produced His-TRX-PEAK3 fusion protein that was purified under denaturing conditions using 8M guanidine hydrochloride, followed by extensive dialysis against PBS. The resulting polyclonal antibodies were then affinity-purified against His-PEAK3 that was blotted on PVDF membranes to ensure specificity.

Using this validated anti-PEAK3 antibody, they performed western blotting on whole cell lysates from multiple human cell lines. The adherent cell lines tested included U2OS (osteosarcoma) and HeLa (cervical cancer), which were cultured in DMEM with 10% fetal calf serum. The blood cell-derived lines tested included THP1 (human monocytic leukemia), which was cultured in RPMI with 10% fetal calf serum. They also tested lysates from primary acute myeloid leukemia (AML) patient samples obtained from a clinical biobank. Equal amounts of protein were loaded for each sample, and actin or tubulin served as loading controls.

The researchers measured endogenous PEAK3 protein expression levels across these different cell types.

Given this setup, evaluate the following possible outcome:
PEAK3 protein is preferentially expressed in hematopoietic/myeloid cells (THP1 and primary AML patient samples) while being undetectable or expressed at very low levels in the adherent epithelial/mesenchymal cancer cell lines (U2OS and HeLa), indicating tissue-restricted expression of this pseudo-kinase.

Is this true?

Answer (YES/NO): YES